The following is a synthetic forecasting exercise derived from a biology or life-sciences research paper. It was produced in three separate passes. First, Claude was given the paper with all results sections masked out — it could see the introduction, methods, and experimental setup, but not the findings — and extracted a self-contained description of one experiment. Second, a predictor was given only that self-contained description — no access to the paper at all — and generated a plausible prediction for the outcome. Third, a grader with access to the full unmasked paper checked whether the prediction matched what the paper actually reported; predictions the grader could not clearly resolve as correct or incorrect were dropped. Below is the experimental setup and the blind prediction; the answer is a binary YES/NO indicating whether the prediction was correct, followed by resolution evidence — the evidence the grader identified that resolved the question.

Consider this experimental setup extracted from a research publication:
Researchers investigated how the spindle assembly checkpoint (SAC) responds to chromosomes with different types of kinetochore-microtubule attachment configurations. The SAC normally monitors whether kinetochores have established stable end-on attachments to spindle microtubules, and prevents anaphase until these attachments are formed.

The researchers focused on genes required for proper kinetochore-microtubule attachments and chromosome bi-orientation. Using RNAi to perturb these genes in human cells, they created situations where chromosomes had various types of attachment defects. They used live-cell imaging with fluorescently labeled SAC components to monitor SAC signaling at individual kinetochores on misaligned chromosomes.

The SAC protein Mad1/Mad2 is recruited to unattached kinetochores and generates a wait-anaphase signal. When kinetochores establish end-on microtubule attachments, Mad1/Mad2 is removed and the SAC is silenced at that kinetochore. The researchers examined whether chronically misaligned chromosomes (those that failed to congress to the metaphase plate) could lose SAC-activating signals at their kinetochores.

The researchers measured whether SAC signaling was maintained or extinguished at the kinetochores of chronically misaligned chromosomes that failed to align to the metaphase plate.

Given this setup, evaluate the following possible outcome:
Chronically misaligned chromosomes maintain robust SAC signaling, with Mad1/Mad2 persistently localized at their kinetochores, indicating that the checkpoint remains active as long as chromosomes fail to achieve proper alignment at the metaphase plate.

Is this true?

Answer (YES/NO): NO